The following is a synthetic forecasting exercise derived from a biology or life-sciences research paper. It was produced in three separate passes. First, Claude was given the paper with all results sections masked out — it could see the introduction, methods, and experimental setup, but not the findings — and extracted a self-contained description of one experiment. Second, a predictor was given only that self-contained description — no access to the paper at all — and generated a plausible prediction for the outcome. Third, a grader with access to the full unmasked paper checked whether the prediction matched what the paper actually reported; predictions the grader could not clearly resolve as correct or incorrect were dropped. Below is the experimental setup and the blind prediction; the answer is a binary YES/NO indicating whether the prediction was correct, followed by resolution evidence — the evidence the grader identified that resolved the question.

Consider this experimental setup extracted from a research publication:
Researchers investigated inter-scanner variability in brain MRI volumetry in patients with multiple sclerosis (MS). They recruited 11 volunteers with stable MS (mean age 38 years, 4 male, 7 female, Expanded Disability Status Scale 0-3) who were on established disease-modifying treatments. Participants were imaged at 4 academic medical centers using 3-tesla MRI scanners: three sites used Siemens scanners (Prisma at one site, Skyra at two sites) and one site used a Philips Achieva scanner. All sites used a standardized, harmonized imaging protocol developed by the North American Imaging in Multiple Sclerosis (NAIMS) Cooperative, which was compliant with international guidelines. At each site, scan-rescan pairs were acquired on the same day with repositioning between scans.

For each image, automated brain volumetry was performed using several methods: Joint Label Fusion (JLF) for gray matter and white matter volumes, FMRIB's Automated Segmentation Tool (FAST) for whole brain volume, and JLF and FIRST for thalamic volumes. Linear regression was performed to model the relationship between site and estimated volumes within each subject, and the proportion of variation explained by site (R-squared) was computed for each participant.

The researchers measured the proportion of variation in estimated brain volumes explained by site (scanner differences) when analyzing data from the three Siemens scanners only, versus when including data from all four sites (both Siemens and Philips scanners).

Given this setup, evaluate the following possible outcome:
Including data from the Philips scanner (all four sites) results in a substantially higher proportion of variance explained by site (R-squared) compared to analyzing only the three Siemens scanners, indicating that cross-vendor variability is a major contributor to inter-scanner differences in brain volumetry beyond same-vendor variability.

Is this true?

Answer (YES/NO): YES